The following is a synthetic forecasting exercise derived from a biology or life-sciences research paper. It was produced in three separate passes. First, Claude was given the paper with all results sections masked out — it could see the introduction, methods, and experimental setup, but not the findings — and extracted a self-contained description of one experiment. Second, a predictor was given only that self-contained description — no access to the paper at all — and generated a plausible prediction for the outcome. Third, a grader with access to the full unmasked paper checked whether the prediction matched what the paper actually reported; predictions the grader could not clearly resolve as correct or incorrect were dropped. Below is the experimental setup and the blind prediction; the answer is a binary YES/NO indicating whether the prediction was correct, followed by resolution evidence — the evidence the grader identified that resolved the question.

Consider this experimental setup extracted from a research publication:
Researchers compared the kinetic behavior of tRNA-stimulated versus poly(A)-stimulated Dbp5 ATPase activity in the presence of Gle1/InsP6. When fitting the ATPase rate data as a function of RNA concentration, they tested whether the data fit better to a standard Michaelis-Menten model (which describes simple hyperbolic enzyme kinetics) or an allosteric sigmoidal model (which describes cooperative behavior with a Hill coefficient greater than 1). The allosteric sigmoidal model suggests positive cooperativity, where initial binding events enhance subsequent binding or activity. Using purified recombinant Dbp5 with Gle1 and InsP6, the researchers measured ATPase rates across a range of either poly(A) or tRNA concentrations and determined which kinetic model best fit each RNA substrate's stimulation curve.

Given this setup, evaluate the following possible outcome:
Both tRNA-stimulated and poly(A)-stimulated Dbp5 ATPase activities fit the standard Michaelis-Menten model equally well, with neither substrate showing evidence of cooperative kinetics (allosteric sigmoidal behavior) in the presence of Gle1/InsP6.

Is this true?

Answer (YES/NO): NO